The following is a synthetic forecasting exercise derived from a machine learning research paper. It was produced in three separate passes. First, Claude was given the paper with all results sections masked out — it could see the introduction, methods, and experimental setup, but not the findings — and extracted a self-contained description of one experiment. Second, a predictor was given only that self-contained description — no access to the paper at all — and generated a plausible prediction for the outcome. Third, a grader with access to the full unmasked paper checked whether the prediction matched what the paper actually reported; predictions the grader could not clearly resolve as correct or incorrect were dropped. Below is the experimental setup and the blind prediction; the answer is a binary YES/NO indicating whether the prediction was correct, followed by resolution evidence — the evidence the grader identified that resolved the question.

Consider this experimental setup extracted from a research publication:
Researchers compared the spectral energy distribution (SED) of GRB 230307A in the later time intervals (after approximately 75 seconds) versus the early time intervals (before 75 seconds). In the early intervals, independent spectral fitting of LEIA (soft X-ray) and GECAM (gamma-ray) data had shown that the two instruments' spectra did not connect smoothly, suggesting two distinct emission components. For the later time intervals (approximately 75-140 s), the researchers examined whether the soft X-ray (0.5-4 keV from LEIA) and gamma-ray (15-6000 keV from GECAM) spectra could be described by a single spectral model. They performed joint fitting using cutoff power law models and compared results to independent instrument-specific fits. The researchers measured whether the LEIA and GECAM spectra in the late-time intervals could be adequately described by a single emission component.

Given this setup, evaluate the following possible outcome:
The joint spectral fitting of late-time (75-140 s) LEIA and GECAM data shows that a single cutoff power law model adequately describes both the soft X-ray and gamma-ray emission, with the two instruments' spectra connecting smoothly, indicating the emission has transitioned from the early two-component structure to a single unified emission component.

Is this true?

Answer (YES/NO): YES